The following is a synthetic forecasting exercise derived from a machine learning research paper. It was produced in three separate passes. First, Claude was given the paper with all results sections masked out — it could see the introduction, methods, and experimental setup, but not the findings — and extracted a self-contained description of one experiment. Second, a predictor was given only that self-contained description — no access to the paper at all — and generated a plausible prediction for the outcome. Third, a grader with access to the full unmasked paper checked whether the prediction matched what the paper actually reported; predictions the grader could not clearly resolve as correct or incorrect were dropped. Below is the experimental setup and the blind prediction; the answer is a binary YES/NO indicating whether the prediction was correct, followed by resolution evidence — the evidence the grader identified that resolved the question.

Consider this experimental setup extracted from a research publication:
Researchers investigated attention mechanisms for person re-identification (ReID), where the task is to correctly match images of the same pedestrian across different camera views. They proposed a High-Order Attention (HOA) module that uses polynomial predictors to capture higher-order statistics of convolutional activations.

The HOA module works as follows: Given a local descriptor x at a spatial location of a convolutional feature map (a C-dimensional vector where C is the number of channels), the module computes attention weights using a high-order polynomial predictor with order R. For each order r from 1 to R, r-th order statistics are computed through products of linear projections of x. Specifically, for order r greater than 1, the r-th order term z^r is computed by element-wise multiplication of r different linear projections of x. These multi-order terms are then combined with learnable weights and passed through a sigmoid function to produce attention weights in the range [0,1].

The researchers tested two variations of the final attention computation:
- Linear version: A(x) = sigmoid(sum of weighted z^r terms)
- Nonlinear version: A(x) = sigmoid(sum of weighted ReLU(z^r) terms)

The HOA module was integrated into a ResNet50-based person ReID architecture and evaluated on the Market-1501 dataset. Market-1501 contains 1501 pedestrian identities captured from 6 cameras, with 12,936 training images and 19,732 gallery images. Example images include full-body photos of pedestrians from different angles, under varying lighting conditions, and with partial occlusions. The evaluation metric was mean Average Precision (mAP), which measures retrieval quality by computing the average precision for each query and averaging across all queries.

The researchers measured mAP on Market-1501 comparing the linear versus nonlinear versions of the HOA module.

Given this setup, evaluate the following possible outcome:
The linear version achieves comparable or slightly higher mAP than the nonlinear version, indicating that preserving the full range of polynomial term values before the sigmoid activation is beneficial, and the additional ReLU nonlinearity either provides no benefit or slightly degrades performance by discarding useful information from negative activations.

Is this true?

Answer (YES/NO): NO